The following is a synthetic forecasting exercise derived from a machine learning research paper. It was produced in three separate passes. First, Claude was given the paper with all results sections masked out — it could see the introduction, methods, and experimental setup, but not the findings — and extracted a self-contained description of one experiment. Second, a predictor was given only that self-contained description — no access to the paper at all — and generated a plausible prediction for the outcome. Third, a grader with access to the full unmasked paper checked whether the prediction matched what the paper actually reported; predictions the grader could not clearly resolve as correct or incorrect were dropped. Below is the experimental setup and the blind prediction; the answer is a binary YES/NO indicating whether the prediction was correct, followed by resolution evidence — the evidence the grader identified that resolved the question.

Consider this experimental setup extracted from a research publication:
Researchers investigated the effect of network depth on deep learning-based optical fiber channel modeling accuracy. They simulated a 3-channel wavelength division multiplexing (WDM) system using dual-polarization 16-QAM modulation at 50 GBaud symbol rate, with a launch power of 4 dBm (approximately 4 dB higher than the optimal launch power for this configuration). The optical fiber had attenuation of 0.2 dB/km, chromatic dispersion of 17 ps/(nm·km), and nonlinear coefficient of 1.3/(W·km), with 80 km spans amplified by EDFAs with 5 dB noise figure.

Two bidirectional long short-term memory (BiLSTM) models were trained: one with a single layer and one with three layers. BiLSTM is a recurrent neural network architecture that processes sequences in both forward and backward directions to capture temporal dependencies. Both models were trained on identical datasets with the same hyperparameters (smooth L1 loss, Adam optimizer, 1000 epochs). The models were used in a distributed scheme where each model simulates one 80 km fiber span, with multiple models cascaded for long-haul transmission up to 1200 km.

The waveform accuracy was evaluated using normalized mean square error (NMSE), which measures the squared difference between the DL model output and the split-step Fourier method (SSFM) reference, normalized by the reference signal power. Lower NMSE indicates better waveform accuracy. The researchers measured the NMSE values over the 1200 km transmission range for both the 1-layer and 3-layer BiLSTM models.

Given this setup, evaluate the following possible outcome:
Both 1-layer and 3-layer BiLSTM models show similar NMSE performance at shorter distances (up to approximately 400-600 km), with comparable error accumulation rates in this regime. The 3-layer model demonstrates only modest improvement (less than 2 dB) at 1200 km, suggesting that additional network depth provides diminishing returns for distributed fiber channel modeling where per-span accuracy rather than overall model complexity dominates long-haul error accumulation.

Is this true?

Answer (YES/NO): NO